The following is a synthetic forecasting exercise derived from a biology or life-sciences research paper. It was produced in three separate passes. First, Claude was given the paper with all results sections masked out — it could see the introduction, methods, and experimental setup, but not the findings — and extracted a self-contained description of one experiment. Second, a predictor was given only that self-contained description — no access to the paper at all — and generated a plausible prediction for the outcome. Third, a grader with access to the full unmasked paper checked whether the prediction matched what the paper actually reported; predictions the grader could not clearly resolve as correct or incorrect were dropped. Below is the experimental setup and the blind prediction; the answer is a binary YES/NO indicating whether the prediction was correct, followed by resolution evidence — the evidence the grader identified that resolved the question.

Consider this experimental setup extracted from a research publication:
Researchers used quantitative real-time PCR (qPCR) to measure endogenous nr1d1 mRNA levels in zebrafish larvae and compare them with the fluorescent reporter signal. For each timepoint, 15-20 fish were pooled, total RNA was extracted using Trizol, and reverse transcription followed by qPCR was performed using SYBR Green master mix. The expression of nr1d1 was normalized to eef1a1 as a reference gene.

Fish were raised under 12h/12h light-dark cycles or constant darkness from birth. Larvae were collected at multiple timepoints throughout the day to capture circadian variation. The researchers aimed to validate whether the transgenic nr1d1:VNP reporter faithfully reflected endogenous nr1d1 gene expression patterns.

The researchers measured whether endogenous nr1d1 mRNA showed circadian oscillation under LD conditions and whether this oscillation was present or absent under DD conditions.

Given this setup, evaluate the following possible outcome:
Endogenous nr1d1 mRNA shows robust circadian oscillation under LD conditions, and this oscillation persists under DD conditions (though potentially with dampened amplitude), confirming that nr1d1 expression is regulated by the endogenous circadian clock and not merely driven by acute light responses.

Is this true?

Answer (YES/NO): NO